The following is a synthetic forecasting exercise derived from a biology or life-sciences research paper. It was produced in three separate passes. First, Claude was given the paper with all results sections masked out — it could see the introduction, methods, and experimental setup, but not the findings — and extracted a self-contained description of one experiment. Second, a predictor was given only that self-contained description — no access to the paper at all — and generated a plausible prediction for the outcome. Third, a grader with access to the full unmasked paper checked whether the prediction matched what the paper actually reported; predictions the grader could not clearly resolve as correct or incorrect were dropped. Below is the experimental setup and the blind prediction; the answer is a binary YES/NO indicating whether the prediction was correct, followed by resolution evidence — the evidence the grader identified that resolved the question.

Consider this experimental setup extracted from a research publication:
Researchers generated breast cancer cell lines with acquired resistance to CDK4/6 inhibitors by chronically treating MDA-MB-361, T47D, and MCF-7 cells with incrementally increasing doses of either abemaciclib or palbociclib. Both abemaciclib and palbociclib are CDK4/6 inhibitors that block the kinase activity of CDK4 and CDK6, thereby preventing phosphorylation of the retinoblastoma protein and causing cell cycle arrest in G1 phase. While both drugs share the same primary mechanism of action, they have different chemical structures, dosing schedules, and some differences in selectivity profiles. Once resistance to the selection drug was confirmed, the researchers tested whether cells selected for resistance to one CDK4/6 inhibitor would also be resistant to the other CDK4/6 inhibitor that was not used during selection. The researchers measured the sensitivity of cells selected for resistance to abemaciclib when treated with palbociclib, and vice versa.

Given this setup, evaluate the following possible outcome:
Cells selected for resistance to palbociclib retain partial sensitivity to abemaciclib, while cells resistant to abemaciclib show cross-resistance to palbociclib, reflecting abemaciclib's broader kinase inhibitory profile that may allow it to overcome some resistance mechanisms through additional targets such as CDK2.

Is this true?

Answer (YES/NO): NO